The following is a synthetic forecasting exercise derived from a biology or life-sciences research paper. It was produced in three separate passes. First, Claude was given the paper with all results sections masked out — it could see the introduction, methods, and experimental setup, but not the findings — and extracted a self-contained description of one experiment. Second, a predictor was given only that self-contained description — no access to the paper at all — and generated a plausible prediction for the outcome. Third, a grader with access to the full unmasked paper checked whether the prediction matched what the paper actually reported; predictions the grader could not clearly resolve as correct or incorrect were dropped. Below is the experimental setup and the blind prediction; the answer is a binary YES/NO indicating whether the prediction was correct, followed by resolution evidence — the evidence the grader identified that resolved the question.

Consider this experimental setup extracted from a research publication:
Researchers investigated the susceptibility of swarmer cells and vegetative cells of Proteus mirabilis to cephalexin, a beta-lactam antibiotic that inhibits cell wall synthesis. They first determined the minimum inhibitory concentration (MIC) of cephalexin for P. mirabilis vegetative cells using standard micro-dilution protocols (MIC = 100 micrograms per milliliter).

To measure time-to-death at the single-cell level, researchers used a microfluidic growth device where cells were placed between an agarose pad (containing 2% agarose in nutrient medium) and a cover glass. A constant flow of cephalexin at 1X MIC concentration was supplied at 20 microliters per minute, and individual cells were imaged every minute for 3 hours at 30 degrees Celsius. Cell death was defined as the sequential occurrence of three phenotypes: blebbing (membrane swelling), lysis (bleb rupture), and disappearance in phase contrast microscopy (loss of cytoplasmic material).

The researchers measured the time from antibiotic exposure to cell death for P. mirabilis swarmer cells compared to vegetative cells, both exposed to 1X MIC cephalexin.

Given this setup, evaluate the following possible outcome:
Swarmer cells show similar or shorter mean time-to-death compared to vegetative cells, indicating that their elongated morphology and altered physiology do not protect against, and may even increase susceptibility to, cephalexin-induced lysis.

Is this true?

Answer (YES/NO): YES